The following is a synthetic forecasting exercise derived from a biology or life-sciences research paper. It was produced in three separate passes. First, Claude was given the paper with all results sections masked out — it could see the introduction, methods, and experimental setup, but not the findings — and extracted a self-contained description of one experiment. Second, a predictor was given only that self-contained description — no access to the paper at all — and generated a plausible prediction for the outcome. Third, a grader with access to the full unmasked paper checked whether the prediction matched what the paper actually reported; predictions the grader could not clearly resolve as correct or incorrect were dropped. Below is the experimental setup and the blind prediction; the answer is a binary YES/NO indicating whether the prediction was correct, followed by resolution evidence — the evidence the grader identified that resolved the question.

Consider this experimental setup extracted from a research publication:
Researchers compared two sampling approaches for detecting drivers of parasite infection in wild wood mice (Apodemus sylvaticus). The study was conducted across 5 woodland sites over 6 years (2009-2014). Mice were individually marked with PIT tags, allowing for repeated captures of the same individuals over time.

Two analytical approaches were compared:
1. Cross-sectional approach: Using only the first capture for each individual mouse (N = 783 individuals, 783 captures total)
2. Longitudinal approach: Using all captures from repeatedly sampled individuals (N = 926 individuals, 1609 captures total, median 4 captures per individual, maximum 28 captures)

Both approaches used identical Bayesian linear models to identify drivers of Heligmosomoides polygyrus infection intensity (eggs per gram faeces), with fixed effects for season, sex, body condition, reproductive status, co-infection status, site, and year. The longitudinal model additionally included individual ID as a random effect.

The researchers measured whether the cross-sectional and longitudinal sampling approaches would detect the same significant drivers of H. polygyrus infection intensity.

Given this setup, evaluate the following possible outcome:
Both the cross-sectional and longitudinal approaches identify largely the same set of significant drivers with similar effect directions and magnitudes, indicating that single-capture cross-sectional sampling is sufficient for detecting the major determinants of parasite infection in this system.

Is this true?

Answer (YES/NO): NO